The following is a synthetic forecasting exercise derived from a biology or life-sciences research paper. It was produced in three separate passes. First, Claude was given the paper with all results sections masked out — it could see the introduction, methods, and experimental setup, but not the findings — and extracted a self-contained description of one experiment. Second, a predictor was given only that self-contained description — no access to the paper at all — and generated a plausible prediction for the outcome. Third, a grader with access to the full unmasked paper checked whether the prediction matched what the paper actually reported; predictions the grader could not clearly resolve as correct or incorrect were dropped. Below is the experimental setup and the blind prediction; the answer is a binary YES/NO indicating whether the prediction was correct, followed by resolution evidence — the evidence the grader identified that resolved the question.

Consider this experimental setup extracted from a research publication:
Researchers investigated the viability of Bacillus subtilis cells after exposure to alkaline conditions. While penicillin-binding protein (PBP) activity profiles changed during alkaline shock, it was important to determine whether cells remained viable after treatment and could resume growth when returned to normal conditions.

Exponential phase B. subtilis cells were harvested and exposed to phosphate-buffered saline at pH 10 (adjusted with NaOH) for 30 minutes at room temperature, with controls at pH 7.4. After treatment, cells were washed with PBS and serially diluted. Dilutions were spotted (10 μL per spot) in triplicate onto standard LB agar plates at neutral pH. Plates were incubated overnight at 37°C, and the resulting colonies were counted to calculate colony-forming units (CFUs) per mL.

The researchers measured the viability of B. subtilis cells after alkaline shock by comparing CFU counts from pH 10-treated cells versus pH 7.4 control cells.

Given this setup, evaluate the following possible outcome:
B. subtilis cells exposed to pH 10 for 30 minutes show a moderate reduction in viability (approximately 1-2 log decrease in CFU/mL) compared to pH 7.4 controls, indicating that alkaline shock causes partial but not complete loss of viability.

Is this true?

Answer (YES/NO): NO